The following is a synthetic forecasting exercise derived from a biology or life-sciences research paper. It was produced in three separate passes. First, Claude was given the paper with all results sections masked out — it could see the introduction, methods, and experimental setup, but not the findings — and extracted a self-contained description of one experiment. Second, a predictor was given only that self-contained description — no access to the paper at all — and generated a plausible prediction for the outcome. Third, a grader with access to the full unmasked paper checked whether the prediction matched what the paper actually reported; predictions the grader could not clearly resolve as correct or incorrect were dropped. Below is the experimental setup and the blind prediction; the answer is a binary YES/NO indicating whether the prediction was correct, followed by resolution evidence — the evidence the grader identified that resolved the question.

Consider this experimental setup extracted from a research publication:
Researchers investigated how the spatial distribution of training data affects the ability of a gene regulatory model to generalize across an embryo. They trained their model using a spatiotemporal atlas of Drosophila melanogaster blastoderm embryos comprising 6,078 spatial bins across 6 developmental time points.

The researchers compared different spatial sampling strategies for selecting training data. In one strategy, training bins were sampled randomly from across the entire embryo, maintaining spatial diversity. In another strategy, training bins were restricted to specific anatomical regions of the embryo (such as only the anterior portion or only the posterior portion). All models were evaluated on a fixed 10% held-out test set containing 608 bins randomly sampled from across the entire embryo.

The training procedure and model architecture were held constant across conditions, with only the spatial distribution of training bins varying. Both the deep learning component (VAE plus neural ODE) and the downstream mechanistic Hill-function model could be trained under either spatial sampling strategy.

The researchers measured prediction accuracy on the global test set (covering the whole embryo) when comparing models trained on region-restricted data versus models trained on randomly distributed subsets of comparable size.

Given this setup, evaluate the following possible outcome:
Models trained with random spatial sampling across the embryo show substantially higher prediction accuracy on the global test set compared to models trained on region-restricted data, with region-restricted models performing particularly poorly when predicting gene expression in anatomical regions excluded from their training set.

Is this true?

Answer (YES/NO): NO